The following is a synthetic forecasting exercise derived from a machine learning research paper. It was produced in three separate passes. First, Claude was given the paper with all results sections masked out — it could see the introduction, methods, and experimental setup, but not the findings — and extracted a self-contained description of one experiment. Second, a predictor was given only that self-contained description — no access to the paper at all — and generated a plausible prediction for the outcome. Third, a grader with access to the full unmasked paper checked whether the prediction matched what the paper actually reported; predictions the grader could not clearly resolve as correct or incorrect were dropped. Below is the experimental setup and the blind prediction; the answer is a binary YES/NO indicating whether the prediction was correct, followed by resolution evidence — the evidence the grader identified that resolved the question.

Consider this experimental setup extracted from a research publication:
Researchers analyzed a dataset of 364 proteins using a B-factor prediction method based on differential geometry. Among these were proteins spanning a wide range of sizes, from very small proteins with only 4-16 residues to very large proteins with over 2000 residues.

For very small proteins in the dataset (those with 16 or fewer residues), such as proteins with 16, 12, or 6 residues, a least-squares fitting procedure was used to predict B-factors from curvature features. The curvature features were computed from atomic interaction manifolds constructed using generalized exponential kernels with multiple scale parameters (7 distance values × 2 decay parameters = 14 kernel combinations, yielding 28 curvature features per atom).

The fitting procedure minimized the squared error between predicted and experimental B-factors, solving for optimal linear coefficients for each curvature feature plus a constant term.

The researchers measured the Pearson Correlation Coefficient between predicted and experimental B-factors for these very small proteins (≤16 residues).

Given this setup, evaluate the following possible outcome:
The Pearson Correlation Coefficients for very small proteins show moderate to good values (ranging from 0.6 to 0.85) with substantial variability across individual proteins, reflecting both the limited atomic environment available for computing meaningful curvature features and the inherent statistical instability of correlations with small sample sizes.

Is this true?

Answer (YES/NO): NO